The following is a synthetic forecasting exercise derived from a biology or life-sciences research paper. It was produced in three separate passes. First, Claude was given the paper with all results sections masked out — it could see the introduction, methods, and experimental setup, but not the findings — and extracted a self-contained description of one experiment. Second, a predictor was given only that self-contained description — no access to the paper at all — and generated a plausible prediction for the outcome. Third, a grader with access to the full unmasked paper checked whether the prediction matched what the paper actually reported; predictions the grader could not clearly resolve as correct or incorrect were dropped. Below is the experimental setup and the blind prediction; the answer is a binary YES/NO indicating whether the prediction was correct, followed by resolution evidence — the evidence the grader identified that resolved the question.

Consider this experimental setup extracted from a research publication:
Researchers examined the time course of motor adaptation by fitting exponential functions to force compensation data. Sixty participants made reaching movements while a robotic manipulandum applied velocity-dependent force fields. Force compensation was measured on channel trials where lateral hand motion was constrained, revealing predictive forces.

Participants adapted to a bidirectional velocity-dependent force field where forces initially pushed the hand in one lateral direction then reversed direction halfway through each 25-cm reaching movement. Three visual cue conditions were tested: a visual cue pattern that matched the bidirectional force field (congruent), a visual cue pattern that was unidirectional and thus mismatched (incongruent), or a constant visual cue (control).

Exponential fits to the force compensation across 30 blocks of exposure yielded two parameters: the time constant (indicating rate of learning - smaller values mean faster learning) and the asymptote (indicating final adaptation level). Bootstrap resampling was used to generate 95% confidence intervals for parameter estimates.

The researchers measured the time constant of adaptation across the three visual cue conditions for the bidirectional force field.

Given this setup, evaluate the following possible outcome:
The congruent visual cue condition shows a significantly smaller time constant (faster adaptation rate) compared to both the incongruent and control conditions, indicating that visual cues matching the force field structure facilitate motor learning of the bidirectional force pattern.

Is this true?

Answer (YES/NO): NO